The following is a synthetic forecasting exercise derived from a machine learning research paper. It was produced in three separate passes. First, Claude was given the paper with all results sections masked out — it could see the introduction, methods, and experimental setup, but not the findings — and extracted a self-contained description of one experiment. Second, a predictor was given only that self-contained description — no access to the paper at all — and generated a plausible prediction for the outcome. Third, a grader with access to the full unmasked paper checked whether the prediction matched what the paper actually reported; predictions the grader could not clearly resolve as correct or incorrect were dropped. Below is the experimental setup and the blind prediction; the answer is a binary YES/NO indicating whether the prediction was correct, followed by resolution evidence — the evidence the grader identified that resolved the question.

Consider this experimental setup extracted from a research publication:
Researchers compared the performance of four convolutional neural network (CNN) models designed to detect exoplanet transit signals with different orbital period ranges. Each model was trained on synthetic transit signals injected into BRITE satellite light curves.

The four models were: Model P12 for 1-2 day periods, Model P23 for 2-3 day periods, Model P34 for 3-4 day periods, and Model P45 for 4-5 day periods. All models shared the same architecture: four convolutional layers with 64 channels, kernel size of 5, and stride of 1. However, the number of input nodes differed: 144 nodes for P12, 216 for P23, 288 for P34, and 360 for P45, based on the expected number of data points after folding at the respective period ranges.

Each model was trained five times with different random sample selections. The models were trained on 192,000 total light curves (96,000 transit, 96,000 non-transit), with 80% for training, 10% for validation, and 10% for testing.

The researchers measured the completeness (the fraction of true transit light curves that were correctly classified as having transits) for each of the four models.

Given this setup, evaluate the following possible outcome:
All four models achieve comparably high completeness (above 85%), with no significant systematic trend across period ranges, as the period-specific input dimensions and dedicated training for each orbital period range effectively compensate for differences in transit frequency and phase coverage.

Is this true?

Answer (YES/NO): YES